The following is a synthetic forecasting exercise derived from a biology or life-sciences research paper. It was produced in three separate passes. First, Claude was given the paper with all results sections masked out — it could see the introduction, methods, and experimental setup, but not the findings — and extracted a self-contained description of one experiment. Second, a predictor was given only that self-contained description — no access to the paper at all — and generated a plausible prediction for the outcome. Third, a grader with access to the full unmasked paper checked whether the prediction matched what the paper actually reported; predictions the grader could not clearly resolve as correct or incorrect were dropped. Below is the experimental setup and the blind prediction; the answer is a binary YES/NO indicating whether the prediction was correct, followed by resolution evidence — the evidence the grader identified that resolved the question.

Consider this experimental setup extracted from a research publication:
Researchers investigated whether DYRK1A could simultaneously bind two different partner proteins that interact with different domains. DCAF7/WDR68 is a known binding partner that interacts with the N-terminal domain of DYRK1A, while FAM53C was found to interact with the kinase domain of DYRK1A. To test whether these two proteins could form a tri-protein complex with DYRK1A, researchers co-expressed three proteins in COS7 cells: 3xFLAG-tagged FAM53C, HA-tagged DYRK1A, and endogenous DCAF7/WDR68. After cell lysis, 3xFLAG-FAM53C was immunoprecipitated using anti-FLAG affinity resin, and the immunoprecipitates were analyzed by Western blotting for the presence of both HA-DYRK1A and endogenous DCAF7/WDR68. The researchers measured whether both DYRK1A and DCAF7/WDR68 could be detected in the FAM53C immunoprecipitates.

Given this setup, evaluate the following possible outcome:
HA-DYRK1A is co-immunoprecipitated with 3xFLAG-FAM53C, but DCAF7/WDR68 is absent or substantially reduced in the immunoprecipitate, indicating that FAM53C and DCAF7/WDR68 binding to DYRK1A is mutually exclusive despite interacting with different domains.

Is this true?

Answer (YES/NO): NO